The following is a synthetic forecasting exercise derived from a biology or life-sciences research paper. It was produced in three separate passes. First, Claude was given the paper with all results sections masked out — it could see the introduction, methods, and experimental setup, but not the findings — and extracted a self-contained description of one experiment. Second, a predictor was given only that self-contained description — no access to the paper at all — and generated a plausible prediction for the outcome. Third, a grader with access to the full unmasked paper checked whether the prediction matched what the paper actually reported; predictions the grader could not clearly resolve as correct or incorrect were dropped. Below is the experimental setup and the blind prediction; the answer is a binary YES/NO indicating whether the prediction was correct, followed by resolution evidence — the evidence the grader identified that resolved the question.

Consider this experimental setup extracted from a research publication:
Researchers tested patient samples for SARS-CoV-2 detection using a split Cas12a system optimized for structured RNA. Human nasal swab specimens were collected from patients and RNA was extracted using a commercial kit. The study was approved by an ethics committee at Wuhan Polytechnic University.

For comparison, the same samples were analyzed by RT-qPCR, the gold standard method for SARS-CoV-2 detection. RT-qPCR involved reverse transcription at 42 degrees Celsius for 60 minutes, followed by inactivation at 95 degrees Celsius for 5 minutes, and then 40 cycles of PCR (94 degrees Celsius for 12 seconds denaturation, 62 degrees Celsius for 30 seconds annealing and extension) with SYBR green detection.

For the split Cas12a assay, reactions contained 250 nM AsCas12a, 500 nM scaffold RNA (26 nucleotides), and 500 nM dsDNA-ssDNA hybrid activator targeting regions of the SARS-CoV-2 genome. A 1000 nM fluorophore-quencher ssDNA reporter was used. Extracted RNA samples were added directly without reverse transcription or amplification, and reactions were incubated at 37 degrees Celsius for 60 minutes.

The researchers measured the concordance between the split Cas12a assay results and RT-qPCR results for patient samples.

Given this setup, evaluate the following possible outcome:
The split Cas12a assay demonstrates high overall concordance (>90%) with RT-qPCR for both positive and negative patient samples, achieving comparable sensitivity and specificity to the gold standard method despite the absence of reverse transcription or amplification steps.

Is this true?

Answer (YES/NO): YES